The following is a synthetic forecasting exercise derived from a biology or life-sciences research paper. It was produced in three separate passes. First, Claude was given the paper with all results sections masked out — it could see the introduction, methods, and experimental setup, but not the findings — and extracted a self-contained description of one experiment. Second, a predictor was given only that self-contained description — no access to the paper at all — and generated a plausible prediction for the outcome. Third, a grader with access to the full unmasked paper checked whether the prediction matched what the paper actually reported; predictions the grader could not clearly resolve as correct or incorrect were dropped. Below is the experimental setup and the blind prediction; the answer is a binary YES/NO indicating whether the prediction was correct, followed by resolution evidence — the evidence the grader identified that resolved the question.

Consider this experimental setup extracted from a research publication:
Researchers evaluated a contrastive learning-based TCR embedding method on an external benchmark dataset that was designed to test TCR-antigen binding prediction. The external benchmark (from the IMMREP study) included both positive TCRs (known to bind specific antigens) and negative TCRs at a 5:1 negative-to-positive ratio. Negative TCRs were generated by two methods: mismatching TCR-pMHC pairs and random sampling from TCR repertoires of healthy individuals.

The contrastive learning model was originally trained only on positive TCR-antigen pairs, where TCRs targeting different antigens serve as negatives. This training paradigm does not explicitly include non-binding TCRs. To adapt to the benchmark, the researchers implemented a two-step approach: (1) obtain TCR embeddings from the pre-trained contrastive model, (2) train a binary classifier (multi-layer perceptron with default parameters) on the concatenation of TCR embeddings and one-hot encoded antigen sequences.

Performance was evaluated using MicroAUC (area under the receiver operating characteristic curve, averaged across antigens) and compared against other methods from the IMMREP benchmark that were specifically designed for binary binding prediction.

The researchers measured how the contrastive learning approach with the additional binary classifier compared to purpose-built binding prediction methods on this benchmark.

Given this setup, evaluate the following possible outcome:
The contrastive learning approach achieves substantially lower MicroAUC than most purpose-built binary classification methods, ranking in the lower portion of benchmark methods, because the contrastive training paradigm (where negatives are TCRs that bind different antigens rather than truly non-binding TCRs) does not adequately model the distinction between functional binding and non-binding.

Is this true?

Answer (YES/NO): NO